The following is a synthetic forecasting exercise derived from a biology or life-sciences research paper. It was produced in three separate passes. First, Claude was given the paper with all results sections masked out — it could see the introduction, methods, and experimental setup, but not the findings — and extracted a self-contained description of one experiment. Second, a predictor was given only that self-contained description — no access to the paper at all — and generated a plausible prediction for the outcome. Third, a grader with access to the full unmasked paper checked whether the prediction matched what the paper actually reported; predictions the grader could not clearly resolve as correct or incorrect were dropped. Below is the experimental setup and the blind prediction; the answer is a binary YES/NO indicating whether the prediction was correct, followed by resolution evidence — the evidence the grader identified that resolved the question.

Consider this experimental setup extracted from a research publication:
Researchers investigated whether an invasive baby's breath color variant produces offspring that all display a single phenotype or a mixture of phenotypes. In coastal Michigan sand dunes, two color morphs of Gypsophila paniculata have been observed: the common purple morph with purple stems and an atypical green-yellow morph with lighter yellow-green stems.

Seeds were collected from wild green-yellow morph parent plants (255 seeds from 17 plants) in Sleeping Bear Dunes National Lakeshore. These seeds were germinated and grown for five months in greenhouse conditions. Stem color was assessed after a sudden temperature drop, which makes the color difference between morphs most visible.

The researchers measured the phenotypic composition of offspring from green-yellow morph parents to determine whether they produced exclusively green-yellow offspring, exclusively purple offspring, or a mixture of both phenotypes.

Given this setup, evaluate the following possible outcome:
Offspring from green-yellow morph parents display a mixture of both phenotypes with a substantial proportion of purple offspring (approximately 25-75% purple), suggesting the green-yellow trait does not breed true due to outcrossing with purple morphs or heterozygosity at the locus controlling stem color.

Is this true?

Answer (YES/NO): NO